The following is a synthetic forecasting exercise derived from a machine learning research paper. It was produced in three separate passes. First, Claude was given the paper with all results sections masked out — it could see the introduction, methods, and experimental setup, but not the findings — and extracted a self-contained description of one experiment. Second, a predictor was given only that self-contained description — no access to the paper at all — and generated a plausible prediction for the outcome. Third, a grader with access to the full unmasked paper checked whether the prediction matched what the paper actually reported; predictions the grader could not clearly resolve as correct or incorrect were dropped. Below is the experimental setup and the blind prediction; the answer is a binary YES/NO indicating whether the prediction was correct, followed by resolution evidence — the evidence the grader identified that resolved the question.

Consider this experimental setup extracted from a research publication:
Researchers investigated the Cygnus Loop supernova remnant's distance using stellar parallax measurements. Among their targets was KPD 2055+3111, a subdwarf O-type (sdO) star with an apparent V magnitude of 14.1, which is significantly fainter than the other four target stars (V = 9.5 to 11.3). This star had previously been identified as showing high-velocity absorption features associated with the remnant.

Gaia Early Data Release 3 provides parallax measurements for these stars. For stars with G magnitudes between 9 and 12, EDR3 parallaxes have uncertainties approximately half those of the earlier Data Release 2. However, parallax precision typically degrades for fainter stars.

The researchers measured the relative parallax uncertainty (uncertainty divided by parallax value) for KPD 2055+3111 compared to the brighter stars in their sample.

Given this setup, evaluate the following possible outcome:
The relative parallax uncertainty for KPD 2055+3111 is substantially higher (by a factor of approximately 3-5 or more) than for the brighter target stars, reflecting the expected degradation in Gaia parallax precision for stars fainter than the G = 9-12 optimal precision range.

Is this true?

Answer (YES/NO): NO